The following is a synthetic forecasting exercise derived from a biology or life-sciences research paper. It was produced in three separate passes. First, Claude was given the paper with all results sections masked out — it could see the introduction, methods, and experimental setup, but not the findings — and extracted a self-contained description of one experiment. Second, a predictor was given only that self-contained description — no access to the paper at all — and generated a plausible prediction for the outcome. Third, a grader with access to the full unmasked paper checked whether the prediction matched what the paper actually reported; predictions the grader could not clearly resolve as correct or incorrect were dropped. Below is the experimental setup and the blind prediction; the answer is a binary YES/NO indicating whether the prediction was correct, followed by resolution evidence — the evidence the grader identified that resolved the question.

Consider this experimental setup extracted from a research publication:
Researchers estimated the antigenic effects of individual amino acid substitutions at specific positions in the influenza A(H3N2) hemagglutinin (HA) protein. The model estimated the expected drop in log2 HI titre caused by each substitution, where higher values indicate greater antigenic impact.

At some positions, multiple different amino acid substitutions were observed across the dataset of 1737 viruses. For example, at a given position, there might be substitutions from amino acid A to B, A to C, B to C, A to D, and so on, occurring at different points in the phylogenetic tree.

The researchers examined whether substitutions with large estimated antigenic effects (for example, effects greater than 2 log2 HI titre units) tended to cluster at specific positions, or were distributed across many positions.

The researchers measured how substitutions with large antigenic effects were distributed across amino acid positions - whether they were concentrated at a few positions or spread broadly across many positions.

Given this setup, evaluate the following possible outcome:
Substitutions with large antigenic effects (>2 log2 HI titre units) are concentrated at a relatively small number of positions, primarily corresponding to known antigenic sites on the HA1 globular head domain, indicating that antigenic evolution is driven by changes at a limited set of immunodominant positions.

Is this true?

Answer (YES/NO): YES